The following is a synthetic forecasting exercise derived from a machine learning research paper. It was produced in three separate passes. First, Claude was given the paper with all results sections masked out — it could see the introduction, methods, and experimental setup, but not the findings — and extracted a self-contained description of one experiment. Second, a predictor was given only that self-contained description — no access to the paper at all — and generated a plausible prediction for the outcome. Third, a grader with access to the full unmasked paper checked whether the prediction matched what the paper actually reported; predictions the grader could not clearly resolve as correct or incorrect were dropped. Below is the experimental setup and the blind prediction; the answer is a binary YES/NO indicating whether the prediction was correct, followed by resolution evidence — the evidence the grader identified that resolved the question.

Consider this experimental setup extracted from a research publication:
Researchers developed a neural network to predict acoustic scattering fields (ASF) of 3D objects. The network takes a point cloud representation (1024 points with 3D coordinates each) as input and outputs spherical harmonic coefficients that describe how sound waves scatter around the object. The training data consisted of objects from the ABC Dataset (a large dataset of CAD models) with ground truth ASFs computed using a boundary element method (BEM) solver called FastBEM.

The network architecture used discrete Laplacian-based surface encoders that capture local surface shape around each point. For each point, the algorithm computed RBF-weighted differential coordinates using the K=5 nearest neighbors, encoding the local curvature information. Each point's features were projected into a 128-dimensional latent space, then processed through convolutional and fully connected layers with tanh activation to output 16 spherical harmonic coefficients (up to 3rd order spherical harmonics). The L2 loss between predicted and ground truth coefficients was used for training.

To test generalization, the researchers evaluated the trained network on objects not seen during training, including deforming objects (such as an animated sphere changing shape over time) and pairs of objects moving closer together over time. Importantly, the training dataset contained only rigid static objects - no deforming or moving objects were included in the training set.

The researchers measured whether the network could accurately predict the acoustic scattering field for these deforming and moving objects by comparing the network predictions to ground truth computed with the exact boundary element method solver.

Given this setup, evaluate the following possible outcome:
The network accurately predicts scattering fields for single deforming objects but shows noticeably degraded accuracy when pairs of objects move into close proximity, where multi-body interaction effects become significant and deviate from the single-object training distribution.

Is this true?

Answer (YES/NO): NO